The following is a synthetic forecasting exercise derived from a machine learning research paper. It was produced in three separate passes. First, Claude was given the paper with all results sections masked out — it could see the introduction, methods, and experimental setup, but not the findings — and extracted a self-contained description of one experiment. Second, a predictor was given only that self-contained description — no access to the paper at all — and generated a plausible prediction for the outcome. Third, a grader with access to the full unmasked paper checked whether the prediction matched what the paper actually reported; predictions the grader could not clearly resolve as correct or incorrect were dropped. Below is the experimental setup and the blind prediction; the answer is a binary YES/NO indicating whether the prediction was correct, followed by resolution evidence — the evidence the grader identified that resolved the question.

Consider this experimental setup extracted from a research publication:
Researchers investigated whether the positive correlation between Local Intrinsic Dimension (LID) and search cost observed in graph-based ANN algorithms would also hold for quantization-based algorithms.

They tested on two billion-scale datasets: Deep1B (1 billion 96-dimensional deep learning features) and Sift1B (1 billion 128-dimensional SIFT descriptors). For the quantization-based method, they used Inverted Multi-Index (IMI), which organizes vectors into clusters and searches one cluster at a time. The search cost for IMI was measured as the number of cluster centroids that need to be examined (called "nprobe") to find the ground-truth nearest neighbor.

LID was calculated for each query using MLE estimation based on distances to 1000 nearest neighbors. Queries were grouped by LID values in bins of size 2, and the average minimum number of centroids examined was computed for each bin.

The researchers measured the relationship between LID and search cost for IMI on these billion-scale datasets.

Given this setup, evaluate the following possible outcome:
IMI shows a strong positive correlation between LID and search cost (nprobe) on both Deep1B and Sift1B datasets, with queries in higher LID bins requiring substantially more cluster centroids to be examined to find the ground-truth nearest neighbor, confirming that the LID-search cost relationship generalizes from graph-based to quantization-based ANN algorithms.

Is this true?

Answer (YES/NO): YES